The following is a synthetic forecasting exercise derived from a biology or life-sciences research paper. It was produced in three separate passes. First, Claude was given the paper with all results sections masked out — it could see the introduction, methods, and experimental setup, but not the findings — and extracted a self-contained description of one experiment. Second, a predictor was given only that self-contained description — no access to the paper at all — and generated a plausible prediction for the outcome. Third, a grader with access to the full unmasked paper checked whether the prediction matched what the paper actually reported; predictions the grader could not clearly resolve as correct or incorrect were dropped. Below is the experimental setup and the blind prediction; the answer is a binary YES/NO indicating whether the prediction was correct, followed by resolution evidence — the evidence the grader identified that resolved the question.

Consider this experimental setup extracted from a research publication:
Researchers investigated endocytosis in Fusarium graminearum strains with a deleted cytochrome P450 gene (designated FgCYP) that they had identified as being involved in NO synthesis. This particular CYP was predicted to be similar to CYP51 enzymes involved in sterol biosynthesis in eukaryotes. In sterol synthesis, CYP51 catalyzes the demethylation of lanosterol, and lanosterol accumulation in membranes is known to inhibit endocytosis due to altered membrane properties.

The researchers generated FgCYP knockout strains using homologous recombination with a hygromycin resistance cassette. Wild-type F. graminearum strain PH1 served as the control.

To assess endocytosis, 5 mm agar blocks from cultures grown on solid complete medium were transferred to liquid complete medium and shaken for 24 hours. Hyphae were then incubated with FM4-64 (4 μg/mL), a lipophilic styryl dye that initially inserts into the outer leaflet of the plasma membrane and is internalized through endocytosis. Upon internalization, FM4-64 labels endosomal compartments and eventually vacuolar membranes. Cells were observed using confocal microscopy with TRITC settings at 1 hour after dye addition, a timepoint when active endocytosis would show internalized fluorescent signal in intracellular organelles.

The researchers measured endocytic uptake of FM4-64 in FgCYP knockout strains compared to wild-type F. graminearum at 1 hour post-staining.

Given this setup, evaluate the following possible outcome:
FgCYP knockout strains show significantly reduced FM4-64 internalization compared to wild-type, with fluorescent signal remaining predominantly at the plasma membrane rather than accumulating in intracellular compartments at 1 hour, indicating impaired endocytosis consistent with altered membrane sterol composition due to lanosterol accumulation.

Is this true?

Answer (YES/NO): YES